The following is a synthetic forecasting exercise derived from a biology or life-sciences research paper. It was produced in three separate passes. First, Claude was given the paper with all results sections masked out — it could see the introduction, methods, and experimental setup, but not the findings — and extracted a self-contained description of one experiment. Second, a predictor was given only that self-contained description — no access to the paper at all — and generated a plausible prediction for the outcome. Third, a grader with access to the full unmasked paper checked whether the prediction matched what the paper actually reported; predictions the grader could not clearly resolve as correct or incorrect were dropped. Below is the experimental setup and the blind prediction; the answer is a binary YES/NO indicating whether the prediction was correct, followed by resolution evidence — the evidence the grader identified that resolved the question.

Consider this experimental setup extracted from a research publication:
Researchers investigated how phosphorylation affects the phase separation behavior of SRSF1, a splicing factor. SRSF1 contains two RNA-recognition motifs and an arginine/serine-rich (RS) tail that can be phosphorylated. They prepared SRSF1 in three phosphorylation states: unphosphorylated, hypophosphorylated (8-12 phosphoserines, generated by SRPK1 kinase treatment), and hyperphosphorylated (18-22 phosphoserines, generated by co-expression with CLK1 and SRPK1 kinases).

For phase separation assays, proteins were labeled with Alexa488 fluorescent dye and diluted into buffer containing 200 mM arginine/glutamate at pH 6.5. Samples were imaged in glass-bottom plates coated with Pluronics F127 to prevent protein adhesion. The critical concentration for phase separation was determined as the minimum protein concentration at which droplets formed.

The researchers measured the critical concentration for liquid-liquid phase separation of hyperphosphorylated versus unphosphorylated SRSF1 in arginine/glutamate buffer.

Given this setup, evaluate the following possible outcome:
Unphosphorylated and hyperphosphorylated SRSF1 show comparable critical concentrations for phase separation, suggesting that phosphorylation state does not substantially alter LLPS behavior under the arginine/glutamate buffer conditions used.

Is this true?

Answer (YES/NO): NO